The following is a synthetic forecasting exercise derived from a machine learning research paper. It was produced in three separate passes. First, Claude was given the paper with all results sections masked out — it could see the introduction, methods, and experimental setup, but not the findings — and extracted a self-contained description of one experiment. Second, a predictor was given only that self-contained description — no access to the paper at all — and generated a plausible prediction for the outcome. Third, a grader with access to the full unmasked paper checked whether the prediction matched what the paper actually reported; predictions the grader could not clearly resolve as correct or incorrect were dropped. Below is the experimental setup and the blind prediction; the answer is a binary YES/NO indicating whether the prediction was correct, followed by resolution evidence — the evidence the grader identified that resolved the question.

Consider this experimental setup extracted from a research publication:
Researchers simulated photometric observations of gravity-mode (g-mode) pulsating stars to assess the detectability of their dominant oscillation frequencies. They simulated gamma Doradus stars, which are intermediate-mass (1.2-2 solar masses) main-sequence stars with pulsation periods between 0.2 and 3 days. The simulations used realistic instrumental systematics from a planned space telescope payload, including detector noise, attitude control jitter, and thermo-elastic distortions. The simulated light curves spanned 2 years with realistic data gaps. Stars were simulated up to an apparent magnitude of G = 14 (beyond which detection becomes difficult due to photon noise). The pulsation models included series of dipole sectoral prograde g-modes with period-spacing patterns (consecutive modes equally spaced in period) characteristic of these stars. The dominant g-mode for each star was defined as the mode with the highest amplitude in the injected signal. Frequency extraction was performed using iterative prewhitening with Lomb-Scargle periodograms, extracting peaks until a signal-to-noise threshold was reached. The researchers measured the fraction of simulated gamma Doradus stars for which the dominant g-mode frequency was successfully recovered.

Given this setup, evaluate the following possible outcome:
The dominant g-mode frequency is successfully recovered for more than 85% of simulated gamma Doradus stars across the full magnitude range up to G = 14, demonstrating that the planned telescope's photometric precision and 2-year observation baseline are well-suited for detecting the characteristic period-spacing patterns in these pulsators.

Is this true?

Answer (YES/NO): YES